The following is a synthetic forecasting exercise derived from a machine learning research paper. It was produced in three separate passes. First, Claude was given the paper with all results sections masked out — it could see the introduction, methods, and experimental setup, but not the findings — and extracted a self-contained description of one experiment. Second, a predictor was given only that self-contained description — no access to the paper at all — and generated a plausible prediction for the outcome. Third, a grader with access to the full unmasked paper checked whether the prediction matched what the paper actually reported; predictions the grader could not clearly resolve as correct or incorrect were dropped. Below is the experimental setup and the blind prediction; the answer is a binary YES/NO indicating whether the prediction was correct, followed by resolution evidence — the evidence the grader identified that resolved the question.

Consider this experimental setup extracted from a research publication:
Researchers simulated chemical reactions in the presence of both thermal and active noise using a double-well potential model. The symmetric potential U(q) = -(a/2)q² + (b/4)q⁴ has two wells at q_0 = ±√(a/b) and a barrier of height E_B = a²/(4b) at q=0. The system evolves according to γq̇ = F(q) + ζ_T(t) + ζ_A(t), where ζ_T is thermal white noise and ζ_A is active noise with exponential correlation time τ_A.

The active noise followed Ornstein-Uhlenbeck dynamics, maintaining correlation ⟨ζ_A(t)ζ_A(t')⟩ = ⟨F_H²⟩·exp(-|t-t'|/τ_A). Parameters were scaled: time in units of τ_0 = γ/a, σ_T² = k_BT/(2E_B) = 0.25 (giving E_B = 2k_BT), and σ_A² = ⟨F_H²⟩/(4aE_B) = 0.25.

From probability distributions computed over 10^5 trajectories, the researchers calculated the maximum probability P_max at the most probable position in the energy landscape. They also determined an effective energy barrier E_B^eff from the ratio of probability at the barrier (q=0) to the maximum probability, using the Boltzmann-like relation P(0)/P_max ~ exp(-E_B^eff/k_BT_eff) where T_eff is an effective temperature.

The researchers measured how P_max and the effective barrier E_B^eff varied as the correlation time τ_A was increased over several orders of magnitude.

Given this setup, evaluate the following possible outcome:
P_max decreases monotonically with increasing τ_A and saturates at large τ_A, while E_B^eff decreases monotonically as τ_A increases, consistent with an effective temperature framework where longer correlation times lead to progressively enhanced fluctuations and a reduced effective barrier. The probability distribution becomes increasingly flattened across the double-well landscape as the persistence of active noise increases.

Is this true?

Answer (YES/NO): NO